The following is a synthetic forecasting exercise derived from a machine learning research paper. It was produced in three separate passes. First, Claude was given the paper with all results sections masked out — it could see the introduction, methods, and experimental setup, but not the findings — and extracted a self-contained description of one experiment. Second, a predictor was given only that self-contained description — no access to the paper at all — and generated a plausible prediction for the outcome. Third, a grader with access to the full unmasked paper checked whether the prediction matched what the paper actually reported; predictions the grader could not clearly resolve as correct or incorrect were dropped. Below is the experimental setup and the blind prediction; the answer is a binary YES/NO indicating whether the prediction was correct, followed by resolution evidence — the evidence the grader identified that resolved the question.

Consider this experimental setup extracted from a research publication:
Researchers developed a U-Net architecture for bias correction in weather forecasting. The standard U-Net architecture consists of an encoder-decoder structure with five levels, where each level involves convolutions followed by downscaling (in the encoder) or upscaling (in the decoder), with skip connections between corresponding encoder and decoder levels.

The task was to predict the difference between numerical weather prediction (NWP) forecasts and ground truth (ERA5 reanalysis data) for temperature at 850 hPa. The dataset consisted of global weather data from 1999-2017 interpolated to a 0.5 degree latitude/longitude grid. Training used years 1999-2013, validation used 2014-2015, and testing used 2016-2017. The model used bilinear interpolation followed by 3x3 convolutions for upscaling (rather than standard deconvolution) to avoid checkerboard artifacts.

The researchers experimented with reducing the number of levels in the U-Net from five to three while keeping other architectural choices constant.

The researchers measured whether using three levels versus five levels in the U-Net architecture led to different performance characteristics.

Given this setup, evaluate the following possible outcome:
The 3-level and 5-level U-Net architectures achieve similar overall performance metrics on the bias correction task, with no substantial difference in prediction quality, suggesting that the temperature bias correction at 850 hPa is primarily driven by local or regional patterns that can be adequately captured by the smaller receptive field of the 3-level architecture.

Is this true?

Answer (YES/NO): NO